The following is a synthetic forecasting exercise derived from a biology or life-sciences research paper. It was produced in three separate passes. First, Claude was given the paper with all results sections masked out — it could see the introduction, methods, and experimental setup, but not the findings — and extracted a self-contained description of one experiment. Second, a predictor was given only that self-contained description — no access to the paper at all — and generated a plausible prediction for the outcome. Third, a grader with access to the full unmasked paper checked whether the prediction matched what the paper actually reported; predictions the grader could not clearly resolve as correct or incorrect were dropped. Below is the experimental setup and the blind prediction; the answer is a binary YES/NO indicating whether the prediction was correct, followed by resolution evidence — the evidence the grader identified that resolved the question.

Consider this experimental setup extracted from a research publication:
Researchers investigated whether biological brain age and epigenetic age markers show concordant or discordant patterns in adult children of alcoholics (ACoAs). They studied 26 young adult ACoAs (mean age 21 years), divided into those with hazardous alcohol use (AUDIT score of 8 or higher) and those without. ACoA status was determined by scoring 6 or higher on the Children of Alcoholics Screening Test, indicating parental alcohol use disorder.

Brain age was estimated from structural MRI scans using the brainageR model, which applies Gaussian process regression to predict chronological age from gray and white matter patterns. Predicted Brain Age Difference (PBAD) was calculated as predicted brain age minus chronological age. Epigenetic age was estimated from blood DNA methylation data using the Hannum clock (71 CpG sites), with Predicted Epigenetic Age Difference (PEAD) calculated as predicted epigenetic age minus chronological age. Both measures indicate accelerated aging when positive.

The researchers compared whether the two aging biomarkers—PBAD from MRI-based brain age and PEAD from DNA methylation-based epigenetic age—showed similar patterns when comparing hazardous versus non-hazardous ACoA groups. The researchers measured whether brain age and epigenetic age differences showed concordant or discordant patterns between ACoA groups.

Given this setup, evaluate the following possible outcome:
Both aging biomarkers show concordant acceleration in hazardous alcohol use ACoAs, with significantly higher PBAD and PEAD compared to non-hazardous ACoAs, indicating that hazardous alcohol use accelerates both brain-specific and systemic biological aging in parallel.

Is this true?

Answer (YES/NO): NO